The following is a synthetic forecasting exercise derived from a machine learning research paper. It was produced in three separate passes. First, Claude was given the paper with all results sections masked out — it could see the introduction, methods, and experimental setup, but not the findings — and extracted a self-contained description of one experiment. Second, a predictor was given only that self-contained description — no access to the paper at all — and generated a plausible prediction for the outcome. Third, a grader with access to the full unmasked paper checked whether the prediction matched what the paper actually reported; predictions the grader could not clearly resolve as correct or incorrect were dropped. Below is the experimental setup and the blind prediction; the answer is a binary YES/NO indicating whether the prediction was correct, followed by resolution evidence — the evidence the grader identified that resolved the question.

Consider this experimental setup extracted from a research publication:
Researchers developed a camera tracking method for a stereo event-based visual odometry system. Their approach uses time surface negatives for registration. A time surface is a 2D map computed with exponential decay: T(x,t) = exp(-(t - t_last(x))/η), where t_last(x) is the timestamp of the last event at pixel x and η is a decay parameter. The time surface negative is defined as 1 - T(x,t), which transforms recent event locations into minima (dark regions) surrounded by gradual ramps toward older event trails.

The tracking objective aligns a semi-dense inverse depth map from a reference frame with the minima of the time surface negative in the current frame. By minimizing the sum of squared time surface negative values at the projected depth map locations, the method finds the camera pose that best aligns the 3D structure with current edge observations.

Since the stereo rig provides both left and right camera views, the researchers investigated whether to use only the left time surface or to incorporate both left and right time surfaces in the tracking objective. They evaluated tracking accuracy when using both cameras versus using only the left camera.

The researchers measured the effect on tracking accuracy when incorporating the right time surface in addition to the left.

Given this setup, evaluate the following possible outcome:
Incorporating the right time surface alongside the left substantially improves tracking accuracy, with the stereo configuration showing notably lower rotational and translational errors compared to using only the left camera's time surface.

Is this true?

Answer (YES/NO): NO